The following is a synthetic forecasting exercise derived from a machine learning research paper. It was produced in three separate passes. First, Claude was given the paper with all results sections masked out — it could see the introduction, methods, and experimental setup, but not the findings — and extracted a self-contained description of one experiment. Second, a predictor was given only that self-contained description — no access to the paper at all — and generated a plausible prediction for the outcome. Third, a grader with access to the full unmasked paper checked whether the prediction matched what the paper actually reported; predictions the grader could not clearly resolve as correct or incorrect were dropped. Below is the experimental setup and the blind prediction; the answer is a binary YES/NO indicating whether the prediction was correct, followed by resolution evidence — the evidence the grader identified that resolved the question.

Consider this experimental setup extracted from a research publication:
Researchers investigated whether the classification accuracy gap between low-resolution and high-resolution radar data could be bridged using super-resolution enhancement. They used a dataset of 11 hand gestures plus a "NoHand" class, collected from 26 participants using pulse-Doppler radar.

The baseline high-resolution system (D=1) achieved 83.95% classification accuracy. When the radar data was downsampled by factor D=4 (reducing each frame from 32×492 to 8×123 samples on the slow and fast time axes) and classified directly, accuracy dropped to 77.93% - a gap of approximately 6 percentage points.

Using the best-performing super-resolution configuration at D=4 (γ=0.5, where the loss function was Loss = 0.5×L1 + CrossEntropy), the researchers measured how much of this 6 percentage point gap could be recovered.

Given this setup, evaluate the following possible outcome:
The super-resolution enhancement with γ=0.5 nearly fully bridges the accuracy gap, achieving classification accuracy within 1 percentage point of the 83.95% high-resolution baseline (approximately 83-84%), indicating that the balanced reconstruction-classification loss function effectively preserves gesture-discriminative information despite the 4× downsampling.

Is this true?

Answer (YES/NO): NO